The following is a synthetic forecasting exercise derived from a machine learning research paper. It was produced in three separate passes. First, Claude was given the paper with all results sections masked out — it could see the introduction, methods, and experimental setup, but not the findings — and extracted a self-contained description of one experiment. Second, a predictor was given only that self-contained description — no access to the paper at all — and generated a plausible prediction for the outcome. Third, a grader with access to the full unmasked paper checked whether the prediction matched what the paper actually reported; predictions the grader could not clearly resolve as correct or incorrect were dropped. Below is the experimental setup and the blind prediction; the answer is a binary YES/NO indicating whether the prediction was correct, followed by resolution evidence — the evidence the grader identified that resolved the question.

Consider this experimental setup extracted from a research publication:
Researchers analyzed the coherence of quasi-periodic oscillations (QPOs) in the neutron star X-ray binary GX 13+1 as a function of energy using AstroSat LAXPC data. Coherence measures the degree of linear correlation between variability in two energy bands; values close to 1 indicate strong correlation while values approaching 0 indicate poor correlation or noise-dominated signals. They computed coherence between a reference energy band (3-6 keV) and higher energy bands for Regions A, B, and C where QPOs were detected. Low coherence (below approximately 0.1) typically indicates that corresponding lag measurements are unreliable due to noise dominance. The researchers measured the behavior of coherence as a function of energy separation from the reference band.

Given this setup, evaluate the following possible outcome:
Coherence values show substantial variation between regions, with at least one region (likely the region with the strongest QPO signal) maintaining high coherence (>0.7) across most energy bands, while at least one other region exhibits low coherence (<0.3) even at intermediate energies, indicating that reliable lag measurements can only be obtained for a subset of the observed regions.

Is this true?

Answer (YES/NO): NO